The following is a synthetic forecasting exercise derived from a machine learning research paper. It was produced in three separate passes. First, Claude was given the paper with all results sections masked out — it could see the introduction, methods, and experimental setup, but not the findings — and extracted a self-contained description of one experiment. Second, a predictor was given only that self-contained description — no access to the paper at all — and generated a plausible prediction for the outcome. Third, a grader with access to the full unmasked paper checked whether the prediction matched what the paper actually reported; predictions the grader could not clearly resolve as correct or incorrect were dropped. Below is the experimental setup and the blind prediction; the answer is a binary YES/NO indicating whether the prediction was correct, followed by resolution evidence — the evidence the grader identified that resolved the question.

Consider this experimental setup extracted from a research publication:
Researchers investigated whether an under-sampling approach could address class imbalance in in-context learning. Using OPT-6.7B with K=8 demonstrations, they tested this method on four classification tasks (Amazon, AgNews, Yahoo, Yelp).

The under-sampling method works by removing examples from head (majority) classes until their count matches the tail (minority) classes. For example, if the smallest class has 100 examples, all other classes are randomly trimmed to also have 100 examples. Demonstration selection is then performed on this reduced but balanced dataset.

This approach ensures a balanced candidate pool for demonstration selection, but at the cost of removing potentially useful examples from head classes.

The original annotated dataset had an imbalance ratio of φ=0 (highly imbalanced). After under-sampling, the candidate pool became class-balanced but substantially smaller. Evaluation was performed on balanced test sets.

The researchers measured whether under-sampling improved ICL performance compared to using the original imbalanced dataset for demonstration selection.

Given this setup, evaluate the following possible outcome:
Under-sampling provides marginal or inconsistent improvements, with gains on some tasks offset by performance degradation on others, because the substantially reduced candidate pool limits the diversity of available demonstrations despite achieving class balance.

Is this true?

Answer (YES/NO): YES